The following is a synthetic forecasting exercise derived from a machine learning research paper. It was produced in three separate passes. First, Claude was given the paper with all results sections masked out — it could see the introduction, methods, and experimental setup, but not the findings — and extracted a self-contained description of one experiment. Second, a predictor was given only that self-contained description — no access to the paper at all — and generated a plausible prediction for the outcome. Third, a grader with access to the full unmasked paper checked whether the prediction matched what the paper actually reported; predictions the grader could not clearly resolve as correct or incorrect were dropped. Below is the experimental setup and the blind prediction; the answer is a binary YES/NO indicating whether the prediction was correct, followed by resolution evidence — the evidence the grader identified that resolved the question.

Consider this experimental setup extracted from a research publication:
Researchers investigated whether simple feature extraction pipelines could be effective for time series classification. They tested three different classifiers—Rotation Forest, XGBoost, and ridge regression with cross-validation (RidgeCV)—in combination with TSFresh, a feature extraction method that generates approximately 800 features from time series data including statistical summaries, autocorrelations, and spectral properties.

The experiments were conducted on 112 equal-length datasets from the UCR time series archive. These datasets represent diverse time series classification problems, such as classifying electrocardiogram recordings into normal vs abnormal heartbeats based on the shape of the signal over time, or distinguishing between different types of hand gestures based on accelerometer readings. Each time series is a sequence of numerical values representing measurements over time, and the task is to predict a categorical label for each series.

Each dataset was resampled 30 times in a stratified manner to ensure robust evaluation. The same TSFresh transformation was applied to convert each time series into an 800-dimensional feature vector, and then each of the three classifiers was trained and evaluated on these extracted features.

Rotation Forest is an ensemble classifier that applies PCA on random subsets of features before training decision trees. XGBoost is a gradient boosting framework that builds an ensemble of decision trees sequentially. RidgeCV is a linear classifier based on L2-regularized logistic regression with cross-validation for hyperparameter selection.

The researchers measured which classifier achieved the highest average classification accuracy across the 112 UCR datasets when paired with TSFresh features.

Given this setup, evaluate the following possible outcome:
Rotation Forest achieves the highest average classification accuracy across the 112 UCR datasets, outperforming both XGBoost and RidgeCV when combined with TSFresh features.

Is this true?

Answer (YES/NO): YES